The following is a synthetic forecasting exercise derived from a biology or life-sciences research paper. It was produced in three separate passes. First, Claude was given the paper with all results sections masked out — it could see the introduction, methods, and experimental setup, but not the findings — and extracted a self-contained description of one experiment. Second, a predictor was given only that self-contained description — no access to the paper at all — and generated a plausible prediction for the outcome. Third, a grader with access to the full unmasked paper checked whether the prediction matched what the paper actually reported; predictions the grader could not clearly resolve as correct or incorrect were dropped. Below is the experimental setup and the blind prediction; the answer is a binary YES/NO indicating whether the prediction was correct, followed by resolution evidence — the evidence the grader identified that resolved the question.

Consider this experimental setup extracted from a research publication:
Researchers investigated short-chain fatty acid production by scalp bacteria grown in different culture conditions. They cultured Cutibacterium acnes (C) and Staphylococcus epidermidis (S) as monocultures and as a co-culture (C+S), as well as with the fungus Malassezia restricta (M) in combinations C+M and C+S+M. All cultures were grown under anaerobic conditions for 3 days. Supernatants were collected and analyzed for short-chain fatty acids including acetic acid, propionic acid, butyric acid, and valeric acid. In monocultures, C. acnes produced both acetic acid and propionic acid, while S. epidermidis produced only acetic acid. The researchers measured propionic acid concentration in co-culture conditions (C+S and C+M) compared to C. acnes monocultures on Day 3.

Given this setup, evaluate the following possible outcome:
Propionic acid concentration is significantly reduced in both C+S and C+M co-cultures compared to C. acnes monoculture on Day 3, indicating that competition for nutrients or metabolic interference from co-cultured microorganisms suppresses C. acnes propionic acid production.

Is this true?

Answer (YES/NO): YES